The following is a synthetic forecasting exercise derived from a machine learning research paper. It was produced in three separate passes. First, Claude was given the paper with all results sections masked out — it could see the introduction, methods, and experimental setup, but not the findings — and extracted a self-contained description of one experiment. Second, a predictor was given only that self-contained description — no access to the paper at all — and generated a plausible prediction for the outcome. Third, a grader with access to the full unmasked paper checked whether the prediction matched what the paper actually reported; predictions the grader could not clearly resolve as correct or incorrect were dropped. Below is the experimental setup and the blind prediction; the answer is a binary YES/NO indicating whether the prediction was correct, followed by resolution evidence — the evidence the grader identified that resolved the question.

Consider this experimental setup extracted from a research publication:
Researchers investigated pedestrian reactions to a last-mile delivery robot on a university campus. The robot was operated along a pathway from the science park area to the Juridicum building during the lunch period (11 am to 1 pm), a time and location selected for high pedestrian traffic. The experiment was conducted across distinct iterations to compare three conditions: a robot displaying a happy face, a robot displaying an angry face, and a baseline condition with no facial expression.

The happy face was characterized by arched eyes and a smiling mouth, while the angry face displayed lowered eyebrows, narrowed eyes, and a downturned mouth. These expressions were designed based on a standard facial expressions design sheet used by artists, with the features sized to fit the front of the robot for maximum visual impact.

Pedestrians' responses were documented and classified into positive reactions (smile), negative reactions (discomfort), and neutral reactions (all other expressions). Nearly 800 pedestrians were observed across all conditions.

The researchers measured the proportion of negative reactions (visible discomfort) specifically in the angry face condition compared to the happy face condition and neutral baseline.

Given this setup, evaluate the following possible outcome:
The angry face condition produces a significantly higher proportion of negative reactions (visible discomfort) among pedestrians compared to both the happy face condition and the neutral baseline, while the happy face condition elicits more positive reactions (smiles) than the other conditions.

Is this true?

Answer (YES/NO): NO